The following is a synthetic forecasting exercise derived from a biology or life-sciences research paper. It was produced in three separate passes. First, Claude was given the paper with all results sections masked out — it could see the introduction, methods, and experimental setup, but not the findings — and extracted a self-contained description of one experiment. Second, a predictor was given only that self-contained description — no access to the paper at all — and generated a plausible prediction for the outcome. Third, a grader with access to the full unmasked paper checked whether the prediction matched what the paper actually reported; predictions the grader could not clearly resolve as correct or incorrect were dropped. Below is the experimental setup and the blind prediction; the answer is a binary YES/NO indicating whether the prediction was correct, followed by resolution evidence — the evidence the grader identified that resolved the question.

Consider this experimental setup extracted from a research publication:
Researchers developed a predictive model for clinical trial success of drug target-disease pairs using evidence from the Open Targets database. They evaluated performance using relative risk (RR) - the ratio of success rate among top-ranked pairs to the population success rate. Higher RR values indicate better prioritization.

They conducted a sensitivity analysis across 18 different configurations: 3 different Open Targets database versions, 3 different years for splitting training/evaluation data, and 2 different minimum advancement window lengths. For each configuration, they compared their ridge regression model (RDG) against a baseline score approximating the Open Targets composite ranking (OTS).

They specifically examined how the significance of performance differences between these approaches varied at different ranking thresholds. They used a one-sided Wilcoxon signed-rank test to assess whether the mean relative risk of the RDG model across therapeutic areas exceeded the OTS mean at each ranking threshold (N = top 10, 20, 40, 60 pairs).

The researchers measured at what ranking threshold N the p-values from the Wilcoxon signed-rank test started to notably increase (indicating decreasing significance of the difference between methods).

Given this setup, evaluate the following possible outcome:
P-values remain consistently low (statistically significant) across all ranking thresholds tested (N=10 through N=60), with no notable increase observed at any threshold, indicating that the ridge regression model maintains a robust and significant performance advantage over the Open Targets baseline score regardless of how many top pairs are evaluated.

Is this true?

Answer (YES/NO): NO